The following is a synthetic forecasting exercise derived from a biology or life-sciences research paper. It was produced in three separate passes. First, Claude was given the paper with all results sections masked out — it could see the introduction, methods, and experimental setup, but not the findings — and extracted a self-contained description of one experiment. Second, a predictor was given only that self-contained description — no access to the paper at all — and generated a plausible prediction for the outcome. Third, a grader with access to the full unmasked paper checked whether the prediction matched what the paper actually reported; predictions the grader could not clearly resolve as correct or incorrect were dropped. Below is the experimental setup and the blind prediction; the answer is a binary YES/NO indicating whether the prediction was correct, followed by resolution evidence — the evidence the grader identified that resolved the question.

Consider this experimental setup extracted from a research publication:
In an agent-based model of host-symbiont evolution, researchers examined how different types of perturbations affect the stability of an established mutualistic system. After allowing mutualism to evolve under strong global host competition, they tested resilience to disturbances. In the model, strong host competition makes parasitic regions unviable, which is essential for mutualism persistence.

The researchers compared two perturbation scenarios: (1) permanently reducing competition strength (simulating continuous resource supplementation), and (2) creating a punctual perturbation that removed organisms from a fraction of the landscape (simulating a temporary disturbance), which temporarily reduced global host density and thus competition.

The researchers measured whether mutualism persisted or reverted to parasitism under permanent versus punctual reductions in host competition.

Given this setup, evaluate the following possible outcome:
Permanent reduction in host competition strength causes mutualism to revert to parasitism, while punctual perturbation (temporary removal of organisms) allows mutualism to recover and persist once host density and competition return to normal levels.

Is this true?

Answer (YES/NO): YES